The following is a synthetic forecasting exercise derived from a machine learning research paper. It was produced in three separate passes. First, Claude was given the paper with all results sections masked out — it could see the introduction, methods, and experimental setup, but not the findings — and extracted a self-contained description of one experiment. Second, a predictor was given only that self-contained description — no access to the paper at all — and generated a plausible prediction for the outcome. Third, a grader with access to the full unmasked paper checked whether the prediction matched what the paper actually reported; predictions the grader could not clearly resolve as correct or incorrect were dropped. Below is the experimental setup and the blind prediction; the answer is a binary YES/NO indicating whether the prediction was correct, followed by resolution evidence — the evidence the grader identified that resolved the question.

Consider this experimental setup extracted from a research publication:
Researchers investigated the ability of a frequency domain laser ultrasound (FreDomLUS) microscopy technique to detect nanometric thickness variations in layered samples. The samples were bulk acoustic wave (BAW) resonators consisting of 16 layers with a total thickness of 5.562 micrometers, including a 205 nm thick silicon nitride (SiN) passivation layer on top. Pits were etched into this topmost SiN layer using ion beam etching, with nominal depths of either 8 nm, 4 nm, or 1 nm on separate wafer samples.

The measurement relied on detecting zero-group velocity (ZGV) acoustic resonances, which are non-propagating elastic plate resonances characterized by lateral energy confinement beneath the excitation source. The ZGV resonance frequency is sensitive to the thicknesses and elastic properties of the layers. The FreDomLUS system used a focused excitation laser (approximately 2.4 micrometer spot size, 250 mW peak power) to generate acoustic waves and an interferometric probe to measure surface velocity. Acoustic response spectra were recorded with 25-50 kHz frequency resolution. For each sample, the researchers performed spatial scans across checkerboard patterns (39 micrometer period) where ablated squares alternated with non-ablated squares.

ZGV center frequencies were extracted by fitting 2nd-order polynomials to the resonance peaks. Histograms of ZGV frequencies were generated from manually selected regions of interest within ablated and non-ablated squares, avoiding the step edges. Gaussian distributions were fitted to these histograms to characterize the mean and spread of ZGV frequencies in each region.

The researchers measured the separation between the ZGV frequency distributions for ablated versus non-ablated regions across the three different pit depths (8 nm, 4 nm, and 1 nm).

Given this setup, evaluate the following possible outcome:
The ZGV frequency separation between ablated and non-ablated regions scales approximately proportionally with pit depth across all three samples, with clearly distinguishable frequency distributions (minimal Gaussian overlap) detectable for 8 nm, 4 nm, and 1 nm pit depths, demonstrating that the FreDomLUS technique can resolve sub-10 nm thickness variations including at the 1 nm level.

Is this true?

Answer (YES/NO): NO